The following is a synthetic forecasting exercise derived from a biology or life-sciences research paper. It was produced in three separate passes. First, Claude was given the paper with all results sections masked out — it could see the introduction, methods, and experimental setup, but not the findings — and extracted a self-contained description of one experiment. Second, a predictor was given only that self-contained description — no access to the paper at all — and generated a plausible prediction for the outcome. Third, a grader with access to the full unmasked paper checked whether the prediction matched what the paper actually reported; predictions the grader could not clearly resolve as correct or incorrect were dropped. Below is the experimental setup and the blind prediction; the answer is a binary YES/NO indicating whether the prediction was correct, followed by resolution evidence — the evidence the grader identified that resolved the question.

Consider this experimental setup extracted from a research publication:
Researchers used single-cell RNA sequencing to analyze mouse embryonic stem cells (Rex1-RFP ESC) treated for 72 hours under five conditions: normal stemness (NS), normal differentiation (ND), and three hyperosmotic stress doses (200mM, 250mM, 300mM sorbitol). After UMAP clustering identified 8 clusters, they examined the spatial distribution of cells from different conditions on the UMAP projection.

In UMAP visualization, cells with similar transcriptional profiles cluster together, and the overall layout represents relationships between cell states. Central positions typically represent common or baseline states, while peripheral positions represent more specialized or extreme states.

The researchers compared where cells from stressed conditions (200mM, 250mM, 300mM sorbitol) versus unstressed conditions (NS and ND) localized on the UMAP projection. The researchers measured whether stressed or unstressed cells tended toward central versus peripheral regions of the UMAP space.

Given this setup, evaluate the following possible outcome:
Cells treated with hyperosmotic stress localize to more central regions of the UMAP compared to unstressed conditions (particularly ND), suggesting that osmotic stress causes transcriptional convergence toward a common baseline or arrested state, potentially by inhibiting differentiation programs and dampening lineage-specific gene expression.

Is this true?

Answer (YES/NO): NO